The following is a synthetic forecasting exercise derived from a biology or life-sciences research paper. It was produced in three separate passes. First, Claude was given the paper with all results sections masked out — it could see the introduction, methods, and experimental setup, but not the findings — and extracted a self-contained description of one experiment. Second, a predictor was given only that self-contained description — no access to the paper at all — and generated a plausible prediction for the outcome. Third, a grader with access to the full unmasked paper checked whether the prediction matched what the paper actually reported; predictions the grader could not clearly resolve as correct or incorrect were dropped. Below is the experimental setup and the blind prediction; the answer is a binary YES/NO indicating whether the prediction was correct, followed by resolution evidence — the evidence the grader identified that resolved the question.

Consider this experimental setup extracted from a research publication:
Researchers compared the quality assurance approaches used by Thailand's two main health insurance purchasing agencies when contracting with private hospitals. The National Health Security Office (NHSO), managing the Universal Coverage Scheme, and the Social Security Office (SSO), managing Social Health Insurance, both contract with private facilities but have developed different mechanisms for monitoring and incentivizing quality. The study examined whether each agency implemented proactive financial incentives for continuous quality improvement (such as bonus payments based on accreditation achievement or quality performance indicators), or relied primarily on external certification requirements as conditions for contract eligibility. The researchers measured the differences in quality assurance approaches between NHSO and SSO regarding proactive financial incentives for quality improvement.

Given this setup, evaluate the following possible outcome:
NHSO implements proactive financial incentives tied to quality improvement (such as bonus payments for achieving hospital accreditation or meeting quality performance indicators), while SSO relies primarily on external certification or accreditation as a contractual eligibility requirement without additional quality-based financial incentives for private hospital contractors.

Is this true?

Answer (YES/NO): YES